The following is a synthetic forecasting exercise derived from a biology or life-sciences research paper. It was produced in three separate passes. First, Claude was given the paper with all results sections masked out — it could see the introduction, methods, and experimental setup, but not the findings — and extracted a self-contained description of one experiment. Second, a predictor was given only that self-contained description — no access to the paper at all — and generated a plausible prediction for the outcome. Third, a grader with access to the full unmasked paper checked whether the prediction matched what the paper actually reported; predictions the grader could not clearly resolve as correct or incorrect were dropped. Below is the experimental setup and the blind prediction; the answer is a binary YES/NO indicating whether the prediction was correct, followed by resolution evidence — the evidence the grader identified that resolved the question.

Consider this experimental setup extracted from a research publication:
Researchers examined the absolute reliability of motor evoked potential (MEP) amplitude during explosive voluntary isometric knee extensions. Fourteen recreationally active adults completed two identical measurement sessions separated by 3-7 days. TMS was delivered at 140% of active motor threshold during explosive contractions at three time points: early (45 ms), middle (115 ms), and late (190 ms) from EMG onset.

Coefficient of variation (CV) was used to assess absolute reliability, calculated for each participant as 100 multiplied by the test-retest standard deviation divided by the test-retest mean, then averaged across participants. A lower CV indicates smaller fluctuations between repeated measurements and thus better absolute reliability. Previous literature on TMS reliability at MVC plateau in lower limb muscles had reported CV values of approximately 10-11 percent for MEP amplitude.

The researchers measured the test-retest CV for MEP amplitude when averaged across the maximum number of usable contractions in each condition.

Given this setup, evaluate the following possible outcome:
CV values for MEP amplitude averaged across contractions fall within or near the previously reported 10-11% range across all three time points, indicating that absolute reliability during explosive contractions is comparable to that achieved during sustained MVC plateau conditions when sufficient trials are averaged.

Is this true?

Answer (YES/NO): YES